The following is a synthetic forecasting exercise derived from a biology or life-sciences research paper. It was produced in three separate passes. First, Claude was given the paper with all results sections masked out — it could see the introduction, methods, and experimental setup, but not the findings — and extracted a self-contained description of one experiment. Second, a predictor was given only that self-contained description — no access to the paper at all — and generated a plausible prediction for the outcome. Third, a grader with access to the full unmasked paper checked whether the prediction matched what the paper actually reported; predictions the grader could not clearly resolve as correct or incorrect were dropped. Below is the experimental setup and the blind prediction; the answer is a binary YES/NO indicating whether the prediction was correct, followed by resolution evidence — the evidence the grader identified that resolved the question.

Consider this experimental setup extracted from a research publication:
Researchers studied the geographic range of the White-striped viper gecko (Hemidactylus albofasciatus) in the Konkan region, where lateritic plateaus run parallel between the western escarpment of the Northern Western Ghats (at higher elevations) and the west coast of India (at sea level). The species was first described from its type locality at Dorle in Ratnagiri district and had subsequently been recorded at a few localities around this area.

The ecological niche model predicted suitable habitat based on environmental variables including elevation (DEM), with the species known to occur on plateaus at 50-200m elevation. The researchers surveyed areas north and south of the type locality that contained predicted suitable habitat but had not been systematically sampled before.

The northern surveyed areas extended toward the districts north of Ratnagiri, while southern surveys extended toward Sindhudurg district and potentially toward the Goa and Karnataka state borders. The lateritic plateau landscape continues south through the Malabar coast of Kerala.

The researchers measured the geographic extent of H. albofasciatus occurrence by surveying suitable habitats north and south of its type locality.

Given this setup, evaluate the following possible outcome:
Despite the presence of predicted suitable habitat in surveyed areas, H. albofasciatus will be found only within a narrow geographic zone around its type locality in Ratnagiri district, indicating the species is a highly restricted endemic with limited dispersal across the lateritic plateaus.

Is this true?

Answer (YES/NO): NO